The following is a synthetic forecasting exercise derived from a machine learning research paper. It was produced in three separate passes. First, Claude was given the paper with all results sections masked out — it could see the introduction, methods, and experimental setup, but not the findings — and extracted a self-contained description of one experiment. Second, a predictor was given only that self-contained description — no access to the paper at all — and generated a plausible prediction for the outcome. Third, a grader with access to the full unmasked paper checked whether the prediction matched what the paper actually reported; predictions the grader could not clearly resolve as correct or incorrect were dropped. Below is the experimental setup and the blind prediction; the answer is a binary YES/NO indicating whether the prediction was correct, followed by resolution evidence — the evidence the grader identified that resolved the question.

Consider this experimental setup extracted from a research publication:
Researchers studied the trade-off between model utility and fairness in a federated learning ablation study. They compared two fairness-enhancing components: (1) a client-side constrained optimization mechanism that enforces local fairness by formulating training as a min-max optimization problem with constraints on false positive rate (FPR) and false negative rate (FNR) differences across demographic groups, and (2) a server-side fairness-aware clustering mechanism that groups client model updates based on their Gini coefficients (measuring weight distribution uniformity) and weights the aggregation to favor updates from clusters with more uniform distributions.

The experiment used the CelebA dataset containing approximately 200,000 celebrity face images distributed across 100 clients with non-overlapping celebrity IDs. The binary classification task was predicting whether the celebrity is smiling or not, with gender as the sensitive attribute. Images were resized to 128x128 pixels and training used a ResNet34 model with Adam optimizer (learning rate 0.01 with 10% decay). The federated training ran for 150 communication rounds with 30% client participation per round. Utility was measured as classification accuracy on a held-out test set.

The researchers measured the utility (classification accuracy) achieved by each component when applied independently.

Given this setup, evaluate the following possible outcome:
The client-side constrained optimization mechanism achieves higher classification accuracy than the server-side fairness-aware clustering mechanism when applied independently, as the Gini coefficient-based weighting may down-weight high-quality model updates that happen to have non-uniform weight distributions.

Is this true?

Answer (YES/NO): YES